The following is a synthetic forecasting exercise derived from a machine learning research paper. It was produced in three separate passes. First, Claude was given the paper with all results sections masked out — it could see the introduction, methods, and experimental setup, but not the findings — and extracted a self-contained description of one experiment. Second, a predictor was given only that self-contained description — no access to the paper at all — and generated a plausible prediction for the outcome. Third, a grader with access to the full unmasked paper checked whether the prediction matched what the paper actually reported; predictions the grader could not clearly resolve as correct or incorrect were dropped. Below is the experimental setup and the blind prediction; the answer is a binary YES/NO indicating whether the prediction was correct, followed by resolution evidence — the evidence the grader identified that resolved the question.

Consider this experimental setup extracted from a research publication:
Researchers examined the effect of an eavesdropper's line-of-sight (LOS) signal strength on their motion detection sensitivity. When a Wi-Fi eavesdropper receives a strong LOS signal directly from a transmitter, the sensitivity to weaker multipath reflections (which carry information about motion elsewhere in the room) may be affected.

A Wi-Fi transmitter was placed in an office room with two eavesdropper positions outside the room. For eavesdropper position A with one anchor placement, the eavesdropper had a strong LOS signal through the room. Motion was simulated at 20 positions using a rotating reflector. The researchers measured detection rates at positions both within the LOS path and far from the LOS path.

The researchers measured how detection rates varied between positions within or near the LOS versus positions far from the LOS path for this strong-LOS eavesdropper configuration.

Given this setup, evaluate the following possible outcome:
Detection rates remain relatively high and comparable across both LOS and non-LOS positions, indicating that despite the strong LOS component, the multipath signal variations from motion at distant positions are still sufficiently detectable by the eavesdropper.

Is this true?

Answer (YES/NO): NO